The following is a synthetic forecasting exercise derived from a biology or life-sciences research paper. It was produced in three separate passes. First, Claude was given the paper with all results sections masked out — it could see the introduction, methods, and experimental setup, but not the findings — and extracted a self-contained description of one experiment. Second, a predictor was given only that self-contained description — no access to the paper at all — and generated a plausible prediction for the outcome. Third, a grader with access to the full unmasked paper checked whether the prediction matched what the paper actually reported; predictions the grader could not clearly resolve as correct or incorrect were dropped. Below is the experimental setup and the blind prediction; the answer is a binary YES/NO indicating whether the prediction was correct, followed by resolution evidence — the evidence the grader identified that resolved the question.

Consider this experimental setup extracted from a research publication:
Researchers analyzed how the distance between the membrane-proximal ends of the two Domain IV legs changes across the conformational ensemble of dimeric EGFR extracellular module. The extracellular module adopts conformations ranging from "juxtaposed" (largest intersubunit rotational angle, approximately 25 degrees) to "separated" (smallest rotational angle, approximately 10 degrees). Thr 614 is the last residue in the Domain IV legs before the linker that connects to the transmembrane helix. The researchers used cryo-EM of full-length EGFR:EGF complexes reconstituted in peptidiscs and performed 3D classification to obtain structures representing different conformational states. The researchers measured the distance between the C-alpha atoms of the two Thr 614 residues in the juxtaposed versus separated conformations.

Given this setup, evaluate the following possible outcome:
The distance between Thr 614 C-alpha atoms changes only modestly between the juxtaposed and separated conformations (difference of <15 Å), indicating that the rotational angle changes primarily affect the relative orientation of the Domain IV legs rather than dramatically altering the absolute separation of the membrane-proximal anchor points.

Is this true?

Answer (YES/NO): NO